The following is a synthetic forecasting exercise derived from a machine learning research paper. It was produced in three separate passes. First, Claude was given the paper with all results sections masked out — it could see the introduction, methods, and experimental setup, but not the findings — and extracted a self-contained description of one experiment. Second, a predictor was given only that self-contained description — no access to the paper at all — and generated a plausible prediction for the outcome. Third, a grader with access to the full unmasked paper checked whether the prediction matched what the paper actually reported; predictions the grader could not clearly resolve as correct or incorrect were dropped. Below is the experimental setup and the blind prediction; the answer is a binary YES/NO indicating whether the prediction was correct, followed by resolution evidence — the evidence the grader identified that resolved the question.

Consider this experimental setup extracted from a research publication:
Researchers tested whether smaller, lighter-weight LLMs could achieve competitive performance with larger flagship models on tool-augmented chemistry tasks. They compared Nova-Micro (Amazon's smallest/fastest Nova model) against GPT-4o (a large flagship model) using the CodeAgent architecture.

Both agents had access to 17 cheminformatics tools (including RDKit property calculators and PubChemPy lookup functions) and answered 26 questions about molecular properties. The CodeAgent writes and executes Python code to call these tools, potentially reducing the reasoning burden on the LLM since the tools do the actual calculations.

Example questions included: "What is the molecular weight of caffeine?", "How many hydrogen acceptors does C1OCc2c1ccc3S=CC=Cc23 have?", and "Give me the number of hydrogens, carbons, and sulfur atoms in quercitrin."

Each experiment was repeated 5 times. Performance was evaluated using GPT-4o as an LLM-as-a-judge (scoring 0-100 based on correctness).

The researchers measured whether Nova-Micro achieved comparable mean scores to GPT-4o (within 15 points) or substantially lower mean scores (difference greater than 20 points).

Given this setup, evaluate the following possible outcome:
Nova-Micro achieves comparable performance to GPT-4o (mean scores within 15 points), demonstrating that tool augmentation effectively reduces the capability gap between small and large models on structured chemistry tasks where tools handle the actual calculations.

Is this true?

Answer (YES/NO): NO